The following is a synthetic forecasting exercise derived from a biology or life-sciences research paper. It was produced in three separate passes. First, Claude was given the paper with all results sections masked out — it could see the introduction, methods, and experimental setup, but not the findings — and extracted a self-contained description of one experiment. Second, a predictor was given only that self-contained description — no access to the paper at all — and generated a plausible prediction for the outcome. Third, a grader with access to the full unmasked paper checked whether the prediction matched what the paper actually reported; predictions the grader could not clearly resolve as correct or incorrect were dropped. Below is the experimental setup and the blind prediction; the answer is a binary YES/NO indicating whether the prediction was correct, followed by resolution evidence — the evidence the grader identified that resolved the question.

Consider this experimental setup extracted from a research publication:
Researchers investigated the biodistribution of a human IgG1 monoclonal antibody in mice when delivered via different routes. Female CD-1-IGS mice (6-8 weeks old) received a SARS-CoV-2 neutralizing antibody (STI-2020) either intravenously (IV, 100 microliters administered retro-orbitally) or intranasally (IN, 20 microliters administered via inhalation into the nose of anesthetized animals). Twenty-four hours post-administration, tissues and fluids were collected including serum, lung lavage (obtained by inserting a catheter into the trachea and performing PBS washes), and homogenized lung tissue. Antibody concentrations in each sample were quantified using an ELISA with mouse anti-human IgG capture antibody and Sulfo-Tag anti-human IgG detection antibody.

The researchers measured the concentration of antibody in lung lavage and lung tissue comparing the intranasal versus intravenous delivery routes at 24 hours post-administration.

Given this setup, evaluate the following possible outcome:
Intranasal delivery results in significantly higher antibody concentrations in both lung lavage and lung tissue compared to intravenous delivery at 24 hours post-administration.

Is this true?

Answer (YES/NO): NO